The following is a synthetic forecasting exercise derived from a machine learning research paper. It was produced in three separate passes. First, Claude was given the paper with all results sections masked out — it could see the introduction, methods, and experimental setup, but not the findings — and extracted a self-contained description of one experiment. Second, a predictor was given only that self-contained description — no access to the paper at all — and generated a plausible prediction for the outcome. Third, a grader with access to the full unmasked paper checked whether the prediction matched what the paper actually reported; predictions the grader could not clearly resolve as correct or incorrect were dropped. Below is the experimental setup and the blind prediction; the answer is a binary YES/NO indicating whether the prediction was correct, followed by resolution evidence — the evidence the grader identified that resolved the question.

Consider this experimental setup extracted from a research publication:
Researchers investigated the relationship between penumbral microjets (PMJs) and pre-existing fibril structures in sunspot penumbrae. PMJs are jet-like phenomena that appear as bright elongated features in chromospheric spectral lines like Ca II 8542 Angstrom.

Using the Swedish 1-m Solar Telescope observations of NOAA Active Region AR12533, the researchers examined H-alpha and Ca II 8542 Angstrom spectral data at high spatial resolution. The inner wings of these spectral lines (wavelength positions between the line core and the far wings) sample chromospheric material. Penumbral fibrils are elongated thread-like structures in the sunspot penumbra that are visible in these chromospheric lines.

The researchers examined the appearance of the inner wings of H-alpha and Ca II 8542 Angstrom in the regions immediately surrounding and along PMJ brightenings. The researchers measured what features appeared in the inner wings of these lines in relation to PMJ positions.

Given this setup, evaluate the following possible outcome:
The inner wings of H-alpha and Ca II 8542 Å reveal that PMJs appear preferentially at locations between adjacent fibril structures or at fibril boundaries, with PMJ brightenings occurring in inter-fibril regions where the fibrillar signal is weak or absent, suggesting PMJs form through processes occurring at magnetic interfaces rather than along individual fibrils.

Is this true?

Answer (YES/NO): NO